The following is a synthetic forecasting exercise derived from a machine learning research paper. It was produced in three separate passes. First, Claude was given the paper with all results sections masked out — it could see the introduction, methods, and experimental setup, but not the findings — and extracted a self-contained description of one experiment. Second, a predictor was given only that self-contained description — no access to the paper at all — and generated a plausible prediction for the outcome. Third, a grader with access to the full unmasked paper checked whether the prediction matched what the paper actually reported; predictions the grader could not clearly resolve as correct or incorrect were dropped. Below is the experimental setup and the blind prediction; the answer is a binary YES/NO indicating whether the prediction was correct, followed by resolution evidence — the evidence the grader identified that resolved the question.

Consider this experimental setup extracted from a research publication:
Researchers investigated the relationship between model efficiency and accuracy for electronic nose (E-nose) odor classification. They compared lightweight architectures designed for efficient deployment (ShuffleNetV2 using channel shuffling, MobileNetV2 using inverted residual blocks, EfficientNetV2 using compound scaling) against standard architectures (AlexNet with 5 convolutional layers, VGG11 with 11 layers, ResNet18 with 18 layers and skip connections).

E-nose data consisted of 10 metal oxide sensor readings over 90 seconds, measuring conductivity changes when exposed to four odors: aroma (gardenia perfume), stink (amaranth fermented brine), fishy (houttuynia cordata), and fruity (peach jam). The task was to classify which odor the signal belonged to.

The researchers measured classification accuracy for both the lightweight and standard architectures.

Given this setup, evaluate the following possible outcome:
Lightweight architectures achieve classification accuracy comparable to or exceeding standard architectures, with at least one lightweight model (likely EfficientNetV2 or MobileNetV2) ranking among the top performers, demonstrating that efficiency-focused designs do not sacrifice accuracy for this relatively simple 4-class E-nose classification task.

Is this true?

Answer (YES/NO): NO